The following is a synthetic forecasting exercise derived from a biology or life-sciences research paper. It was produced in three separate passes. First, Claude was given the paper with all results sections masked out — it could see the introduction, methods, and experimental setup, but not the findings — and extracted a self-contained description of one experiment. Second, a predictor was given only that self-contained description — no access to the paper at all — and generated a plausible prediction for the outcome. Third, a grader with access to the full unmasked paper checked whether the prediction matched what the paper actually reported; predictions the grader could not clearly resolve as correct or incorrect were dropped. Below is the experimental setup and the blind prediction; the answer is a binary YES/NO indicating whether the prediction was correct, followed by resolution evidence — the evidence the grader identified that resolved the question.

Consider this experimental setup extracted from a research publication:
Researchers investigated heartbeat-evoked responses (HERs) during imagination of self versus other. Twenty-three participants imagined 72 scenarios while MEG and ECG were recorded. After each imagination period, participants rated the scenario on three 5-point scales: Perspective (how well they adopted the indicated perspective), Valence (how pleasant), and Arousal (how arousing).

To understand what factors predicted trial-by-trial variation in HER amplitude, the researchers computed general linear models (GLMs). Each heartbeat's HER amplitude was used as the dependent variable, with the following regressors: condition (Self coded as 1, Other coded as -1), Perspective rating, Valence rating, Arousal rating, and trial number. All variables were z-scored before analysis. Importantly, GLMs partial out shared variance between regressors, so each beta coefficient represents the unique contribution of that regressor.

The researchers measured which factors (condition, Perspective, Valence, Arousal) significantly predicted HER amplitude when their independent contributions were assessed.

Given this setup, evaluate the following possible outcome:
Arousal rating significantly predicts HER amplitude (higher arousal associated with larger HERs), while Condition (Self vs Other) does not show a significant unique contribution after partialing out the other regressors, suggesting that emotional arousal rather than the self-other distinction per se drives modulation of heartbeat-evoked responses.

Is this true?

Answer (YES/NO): NO